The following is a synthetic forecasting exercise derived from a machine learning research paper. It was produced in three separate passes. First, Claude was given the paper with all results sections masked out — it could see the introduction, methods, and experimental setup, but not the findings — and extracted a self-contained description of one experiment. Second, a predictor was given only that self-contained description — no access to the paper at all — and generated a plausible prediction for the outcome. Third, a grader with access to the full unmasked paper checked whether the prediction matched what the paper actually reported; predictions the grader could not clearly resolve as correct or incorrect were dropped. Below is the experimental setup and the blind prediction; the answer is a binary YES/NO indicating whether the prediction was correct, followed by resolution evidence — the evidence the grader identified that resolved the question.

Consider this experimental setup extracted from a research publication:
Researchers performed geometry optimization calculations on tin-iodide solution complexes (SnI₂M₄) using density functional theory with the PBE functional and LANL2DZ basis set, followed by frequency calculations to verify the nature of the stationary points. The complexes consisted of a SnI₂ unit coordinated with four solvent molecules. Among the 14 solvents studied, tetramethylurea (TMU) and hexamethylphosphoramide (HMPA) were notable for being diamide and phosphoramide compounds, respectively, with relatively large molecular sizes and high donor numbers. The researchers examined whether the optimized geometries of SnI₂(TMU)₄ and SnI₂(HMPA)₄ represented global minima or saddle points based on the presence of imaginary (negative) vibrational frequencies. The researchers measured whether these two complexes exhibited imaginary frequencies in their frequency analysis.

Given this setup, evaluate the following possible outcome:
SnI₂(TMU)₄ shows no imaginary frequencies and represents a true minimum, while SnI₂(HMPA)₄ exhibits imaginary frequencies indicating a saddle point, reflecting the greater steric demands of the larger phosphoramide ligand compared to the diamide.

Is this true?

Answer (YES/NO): NO